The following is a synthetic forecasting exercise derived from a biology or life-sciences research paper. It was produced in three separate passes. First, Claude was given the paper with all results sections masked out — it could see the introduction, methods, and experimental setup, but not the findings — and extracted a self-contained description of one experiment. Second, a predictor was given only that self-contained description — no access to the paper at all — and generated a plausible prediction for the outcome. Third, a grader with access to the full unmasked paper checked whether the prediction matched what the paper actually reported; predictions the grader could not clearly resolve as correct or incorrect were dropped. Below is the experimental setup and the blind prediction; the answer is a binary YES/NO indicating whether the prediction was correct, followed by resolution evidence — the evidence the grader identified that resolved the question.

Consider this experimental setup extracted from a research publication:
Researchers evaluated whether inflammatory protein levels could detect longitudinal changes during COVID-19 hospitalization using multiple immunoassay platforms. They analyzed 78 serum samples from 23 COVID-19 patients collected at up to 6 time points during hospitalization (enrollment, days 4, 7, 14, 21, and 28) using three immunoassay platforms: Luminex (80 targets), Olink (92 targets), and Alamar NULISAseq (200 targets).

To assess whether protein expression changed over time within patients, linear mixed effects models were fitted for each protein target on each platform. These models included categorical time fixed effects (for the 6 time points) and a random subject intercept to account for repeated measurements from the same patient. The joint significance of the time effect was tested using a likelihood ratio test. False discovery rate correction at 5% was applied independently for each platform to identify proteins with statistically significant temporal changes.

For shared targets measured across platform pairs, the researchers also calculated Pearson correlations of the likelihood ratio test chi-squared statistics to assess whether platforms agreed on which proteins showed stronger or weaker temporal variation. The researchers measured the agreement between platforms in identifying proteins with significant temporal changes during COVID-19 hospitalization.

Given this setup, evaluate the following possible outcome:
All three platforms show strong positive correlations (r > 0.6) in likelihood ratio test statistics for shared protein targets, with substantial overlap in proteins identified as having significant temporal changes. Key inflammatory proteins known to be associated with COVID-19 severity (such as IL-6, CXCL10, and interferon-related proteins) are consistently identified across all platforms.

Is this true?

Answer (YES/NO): NO